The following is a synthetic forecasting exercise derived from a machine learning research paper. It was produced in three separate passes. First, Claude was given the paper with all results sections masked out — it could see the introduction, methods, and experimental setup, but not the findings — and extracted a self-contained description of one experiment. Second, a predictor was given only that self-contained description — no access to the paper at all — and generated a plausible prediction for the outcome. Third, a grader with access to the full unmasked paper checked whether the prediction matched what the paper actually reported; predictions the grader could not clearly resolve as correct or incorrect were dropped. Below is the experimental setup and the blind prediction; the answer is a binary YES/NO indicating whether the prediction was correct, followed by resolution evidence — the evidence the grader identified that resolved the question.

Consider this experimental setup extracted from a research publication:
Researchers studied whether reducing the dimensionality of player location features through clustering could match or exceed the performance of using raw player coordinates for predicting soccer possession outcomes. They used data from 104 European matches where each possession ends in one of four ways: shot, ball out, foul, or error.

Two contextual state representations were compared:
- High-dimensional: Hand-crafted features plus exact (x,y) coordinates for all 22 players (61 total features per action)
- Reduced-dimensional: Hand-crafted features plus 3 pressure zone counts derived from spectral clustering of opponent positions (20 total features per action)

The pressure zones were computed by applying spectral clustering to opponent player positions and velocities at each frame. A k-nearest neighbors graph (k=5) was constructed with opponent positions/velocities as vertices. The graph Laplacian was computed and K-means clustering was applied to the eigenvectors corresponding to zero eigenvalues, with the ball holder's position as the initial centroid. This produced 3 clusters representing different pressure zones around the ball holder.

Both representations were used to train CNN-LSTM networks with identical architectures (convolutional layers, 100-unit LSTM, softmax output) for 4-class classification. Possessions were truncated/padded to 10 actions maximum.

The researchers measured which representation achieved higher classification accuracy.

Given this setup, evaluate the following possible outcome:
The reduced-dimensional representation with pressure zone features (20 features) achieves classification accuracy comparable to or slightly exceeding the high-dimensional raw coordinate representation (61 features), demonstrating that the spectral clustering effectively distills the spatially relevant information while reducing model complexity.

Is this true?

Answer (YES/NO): NO